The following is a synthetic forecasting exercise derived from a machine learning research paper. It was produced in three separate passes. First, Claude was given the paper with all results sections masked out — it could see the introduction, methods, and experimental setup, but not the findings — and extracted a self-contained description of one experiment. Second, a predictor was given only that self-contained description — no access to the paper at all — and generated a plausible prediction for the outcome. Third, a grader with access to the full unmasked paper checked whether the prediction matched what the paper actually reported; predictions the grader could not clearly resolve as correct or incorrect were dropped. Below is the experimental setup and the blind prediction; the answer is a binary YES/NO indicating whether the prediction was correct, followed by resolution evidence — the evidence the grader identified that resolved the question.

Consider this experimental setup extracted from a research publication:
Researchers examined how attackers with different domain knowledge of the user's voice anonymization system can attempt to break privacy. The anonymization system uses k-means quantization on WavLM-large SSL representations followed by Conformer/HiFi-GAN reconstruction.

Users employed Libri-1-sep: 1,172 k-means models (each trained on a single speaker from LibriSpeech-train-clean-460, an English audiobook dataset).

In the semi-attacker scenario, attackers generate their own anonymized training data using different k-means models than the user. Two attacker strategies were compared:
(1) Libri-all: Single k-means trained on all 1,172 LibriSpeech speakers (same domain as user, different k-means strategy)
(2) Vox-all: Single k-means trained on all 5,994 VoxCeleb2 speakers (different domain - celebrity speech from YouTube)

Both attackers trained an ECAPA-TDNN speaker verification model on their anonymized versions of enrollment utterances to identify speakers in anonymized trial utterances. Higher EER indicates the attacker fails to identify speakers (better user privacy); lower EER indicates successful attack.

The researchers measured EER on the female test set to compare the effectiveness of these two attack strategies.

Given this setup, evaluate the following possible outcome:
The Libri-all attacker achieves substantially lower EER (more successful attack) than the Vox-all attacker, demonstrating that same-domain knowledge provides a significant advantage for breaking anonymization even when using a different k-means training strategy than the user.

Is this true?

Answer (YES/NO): NO